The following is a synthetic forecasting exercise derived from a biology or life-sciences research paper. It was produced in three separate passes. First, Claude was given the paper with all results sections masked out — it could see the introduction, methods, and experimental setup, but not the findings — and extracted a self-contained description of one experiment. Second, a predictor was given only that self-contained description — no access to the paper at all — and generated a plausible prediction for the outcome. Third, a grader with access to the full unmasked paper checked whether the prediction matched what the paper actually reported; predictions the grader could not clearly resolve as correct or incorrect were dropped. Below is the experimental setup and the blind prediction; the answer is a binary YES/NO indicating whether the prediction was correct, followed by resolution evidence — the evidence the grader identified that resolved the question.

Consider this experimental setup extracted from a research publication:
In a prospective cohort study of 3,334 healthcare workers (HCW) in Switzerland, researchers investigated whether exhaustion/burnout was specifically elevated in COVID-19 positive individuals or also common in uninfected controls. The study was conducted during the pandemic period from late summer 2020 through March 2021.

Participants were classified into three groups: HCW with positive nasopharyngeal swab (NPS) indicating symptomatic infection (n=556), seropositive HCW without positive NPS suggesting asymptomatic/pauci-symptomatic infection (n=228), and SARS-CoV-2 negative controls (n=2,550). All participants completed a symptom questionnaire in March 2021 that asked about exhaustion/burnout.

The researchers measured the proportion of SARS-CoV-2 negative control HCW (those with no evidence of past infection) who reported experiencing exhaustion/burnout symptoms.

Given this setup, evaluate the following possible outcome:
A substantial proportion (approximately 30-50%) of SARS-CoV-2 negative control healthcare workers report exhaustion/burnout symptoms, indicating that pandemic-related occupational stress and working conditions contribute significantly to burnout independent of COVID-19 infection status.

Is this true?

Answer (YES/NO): NO